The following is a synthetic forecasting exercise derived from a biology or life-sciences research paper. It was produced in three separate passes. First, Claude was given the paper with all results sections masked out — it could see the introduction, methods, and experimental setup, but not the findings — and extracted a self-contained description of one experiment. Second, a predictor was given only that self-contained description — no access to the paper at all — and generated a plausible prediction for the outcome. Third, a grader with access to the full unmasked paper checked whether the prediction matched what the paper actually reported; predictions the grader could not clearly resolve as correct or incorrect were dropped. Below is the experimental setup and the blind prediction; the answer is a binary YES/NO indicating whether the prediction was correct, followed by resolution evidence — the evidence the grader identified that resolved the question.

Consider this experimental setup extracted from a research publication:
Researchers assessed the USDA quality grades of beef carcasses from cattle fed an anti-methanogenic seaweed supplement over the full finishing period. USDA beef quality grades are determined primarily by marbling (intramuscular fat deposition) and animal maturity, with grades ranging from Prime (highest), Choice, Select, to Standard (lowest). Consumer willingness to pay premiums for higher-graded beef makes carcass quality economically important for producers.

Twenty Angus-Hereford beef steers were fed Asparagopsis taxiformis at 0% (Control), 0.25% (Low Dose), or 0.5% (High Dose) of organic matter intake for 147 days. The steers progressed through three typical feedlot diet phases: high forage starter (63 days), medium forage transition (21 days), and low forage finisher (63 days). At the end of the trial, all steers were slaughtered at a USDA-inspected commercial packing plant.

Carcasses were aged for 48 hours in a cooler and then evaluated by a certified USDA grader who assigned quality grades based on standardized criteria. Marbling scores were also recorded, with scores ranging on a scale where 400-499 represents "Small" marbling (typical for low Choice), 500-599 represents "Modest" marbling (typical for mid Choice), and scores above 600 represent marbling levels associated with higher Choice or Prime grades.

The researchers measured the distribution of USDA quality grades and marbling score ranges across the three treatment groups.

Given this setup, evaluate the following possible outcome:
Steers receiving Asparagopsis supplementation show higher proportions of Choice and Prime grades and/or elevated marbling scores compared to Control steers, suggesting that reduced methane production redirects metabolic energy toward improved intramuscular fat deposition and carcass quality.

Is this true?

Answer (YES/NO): NO